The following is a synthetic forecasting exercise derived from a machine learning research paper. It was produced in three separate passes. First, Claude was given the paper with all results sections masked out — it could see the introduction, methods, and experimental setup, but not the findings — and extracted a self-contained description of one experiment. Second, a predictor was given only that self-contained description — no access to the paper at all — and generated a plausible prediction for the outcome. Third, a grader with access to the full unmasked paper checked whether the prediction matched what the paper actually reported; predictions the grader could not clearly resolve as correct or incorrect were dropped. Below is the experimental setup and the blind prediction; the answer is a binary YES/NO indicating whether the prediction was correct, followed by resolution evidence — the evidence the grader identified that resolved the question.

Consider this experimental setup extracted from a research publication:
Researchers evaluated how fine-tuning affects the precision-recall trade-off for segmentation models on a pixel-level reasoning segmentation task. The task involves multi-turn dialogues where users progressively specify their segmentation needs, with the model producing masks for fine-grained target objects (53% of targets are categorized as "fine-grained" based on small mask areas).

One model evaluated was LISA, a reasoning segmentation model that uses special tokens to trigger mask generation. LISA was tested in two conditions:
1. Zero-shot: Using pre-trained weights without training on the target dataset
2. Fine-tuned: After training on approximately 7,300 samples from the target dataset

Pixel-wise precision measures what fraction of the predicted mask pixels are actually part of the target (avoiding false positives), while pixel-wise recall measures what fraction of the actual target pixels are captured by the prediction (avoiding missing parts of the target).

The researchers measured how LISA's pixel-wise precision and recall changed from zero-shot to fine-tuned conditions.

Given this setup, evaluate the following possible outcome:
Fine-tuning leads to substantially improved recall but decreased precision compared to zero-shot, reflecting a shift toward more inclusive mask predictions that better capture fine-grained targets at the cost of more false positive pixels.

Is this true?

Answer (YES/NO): NO